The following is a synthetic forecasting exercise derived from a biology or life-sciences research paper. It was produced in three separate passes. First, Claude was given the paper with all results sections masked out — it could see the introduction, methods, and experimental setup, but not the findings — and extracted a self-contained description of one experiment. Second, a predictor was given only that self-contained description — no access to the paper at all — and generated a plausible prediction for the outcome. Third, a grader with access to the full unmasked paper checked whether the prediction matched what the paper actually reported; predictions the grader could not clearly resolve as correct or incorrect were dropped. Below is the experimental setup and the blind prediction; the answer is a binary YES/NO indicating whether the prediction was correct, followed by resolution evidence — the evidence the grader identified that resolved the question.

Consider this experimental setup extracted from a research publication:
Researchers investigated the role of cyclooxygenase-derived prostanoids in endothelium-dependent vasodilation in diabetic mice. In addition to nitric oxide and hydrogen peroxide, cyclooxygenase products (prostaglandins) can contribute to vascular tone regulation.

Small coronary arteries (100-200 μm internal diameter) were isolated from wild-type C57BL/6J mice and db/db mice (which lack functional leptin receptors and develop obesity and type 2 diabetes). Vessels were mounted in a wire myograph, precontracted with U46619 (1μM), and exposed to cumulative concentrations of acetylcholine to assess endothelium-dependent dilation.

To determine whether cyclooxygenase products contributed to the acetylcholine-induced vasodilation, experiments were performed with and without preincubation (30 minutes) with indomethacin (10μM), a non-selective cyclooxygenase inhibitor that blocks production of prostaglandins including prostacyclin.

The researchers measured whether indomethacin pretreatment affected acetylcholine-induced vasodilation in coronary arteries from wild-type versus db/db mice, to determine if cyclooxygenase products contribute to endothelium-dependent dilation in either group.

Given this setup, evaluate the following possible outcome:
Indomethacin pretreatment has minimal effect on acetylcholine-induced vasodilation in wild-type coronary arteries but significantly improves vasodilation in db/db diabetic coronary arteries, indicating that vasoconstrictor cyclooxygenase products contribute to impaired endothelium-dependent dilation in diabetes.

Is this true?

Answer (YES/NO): NO